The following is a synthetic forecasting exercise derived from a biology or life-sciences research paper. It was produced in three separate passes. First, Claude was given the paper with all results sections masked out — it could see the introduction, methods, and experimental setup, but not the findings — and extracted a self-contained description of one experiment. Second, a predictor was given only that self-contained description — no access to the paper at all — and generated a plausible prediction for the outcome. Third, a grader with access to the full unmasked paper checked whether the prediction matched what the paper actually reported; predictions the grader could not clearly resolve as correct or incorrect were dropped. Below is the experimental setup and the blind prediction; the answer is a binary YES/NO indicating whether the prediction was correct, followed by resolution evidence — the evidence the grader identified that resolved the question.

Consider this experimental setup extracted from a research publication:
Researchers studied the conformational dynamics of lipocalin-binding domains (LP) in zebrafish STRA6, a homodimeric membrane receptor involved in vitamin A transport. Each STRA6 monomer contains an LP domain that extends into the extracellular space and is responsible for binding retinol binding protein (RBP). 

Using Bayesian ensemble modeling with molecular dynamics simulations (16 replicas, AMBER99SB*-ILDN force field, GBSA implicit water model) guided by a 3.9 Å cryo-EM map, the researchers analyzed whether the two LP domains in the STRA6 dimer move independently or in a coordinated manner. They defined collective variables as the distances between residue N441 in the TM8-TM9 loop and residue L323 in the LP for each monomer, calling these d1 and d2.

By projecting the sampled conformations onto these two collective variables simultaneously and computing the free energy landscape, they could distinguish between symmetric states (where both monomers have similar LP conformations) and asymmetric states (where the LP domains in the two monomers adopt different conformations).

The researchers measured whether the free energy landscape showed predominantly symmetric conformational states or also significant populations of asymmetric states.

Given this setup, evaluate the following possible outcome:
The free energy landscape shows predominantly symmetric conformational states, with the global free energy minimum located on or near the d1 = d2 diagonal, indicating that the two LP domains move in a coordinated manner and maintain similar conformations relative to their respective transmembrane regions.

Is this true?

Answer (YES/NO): NO